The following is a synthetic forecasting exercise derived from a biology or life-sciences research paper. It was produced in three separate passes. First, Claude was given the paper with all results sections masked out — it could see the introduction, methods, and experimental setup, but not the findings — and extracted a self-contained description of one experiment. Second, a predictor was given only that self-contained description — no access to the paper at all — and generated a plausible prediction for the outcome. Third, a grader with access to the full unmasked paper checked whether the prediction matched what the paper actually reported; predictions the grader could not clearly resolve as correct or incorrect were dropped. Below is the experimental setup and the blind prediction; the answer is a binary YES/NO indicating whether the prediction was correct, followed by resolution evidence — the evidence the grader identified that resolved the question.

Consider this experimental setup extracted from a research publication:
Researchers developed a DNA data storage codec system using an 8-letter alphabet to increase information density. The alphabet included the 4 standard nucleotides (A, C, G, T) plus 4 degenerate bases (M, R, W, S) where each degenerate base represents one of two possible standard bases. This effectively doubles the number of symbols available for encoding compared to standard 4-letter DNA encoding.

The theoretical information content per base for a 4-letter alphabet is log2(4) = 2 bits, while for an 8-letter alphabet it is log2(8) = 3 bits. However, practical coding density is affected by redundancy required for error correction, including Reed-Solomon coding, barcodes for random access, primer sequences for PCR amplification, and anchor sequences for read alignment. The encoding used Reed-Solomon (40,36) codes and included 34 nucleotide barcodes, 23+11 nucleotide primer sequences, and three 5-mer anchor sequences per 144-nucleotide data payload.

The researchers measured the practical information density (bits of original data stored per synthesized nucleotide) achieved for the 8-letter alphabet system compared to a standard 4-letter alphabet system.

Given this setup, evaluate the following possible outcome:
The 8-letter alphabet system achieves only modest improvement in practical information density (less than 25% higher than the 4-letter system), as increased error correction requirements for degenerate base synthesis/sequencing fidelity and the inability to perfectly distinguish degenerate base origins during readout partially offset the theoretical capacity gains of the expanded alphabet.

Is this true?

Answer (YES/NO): NO